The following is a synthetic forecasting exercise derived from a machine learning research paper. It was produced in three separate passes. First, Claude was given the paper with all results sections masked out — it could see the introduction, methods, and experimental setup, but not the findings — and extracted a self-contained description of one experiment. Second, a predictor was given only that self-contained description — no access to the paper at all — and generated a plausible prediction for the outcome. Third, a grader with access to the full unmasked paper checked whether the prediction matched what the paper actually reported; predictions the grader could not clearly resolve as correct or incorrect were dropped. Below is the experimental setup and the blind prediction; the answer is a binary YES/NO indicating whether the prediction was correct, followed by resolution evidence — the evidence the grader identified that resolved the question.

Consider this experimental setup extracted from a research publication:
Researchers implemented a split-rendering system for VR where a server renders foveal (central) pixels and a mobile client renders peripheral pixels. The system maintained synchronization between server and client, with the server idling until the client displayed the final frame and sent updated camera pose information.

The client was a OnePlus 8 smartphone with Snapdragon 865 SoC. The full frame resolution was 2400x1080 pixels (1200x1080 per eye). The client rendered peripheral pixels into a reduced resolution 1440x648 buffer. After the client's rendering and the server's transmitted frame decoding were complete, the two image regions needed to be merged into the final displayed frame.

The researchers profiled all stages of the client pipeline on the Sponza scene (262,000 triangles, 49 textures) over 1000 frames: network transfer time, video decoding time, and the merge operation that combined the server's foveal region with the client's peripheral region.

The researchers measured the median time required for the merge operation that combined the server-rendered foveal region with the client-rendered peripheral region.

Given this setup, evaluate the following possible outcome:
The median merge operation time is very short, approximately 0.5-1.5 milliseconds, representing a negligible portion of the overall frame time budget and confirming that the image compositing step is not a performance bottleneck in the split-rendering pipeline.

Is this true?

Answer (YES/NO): YES